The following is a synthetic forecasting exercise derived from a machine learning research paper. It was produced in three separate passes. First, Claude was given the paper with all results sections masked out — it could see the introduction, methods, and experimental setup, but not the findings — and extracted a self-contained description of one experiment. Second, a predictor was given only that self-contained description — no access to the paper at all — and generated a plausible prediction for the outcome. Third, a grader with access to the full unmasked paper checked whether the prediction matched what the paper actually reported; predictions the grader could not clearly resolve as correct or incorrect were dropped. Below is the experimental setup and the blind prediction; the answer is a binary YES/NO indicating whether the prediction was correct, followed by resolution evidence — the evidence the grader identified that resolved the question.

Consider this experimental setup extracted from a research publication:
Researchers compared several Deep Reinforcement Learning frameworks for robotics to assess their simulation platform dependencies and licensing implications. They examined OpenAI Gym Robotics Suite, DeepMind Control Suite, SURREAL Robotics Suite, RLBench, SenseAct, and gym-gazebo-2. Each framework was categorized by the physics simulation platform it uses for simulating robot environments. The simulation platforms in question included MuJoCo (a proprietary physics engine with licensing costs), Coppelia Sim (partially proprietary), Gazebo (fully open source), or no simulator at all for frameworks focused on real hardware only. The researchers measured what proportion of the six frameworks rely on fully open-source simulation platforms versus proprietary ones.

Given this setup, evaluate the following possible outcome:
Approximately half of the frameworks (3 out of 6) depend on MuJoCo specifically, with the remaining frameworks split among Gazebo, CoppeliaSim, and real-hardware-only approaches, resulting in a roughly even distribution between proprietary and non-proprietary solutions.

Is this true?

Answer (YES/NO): NO